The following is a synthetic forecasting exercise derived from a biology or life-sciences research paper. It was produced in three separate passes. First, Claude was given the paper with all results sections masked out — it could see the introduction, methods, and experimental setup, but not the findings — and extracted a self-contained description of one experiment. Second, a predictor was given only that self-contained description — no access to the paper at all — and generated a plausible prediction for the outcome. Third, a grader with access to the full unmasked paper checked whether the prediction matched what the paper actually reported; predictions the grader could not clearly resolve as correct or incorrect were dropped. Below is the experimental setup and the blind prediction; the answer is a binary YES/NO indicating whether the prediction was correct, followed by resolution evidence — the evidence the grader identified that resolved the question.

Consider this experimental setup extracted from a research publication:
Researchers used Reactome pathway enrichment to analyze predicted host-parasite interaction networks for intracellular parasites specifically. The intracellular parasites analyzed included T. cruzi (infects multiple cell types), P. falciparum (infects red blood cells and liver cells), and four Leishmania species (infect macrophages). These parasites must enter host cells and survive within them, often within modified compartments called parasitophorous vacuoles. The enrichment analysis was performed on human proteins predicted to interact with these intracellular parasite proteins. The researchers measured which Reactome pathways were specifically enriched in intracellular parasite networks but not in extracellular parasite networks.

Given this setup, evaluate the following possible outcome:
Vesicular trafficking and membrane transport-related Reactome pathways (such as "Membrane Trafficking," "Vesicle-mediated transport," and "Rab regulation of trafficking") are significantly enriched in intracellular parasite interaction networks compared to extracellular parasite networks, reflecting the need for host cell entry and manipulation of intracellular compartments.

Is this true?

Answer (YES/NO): NO